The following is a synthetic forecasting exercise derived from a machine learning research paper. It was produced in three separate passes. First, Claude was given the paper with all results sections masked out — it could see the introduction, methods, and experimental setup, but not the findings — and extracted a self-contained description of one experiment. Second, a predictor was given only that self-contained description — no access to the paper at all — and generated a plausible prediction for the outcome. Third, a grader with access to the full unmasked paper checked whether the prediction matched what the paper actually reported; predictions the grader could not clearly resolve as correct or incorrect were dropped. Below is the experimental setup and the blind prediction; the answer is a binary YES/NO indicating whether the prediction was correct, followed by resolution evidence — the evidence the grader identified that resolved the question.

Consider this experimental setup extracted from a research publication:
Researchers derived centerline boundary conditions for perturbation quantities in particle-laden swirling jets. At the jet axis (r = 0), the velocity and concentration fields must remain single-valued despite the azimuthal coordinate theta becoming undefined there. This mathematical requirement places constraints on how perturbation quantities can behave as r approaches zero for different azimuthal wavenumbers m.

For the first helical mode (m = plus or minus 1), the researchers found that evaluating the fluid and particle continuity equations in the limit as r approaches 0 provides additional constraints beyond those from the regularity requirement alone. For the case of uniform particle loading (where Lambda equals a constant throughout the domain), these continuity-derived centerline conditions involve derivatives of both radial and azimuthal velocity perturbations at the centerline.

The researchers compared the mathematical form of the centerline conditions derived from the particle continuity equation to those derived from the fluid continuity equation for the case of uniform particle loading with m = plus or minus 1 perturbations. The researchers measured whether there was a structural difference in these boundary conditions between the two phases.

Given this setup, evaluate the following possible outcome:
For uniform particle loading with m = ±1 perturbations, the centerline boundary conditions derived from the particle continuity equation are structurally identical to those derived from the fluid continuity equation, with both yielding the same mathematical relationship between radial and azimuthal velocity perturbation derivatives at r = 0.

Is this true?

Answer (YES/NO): YES